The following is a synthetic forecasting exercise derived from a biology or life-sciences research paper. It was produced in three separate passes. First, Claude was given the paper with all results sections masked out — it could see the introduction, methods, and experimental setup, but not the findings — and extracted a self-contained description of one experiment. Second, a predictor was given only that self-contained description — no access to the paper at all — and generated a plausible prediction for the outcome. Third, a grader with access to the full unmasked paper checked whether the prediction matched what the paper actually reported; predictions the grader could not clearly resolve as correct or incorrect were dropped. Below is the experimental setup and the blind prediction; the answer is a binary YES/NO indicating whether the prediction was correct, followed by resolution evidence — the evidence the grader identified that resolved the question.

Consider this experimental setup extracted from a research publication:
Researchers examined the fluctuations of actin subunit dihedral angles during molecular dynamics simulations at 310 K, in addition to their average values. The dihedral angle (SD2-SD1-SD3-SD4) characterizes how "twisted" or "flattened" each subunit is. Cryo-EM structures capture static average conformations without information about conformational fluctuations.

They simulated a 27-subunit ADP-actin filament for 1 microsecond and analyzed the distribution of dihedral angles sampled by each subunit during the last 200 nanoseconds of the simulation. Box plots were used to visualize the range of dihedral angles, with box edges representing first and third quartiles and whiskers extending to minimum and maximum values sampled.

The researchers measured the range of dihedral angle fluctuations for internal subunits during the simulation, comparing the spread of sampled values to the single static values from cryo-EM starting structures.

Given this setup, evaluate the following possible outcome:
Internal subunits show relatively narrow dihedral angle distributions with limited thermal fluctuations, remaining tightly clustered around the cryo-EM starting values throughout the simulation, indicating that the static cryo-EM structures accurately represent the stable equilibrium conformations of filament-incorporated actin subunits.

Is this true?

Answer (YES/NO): NO